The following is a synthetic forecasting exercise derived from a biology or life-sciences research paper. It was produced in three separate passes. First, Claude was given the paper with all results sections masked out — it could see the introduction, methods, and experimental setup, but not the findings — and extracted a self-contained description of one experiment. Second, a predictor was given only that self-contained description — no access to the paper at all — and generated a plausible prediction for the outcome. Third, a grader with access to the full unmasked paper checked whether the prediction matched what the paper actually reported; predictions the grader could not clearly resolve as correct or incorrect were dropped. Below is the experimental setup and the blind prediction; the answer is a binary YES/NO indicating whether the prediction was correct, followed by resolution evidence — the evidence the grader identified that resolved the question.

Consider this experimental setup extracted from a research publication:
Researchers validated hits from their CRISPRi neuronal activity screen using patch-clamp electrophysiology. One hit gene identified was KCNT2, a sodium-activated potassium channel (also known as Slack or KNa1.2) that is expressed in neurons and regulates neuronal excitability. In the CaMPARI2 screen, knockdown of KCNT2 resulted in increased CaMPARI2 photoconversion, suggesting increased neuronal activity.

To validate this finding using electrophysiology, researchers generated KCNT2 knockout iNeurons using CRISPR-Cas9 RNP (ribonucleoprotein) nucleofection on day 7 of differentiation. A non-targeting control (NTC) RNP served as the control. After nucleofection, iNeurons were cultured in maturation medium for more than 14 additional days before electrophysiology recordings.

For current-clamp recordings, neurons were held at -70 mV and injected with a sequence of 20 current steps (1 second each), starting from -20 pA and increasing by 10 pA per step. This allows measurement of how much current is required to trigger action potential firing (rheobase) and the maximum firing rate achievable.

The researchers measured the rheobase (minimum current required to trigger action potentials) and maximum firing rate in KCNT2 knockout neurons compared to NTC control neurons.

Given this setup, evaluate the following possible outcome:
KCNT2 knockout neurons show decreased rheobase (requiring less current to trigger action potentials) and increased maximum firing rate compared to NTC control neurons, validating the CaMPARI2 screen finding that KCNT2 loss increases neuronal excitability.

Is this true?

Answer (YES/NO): NO